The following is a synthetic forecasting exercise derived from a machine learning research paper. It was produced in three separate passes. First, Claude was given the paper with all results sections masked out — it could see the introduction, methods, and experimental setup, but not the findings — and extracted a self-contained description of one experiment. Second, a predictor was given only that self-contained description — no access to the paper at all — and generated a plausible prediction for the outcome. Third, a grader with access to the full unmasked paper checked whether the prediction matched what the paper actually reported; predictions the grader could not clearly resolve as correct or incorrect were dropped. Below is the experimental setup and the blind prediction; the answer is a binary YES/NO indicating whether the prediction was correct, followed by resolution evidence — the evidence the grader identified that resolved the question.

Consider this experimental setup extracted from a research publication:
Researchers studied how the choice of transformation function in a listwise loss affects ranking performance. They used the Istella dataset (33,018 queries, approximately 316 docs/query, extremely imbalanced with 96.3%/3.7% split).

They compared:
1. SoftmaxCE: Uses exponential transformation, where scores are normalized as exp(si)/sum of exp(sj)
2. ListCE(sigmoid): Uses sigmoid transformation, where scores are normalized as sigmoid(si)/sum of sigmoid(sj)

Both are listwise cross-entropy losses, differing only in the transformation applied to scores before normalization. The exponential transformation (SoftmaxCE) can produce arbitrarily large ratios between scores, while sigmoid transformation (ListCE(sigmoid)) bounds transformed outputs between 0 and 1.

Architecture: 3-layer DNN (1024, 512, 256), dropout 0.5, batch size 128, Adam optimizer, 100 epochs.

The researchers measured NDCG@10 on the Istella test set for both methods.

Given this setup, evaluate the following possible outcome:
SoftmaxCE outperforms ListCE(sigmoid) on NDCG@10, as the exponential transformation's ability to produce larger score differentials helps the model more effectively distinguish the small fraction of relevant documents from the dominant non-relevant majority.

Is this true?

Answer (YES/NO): NO